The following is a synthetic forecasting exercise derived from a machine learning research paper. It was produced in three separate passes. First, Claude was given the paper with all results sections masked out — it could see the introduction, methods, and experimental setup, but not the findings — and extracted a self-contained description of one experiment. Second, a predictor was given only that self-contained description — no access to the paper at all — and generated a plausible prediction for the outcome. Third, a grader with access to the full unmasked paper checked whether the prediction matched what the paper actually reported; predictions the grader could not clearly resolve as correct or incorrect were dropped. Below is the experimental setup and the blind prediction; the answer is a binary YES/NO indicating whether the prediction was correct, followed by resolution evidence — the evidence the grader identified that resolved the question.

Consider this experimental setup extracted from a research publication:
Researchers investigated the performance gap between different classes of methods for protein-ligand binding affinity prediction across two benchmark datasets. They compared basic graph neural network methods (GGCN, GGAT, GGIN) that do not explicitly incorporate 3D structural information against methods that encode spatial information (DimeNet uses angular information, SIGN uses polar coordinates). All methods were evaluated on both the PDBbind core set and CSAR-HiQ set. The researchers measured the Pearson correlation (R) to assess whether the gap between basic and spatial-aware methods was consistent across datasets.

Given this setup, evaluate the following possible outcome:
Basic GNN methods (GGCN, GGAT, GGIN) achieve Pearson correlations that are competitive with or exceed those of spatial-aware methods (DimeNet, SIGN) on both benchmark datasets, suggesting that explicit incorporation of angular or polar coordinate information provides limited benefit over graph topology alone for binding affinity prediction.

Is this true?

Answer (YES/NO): NO